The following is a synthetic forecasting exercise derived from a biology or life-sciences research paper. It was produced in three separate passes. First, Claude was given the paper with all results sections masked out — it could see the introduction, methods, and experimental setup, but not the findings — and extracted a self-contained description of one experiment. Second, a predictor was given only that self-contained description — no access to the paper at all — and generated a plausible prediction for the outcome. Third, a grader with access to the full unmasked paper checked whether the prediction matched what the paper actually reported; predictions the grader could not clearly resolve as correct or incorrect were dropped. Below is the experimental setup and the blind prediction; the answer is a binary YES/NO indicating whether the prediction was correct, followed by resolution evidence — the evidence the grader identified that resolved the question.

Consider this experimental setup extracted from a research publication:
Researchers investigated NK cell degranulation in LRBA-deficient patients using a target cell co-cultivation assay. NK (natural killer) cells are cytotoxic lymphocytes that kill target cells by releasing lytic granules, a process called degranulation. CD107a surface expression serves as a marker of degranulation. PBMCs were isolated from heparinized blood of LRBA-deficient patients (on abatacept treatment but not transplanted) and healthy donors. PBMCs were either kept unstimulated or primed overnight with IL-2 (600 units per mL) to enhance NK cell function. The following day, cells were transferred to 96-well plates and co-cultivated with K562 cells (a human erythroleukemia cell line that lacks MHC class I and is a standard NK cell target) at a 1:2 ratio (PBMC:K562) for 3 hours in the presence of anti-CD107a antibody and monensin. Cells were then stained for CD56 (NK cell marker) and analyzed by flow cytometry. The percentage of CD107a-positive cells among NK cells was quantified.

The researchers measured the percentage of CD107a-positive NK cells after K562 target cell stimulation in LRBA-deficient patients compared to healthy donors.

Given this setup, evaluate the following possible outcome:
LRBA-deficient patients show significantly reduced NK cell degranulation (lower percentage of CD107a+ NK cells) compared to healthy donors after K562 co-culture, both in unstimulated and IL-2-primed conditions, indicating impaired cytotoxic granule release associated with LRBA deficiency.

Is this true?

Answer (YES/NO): NO